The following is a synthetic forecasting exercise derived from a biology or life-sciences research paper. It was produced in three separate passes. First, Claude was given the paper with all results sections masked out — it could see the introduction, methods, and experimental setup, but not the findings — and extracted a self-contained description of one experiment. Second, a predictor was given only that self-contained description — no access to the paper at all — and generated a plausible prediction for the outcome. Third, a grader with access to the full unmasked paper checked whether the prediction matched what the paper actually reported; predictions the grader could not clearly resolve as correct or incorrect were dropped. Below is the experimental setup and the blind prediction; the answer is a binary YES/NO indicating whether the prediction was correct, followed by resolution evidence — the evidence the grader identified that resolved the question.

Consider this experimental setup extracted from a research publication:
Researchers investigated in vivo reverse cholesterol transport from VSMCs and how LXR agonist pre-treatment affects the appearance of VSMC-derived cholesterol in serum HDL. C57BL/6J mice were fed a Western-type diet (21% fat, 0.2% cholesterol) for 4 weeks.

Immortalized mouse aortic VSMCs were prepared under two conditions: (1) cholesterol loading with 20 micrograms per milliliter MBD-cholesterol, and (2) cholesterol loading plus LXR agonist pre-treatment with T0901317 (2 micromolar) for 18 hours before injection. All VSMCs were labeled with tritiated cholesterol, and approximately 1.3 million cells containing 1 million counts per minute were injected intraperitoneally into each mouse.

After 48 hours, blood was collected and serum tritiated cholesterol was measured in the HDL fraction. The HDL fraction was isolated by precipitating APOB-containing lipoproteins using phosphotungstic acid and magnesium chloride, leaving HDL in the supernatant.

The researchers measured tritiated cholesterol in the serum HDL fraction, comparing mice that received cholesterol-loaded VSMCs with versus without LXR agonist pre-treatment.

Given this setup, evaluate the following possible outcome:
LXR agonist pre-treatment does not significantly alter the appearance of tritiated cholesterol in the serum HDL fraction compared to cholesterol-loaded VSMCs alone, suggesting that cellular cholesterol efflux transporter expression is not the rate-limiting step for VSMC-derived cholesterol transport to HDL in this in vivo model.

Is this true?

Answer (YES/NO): NO